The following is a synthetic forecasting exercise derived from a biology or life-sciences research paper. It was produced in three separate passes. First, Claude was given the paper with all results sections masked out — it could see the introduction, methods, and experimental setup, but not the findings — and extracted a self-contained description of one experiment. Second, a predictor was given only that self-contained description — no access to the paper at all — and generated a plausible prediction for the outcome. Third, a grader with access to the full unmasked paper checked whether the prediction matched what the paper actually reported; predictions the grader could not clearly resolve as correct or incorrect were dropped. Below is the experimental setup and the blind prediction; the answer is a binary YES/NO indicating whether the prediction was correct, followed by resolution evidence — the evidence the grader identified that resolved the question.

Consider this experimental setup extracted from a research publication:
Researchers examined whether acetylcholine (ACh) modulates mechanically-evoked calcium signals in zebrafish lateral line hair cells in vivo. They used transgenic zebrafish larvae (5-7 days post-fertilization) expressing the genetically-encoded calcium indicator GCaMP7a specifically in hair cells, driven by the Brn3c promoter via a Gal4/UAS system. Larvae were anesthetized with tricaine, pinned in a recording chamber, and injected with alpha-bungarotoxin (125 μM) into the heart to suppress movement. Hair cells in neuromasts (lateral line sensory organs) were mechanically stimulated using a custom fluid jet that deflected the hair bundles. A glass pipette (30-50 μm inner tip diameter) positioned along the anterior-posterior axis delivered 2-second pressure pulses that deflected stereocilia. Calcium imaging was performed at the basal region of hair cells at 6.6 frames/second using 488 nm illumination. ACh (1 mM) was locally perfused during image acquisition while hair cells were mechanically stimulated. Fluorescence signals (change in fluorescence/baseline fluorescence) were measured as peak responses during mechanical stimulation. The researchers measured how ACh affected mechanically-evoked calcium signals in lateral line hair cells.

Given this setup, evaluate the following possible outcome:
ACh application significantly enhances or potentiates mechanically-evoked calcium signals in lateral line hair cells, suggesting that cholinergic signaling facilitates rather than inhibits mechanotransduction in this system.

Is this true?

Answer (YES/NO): NO